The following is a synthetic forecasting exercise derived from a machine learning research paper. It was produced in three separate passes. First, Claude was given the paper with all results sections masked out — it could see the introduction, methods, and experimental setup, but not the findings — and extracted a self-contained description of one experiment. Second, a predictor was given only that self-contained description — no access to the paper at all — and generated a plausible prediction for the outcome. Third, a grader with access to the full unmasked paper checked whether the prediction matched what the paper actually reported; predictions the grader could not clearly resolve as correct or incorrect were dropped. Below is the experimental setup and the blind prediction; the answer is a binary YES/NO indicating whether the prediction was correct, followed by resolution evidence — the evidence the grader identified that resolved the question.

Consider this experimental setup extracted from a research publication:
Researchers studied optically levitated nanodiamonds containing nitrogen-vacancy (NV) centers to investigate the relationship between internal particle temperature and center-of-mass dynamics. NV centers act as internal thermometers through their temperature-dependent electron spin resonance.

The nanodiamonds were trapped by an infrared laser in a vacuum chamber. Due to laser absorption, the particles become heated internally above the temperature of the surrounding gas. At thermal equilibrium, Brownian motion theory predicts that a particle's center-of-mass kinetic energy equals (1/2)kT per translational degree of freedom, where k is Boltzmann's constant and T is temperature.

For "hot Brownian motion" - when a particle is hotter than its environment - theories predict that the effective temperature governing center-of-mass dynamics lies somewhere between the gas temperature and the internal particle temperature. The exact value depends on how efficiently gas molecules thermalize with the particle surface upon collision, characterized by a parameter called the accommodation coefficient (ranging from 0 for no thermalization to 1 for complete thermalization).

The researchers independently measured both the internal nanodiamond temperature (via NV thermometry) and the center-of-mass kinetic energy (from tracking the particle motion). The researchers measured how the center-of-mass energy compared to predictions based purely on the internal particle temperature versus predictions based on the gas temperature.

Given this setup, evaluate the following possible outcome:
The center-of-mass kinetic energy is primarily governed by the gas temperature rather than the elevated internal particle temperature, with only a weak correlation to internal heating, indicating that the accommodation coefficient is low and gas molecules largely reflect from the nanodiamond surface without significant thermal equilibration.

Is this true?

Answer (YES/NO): NO